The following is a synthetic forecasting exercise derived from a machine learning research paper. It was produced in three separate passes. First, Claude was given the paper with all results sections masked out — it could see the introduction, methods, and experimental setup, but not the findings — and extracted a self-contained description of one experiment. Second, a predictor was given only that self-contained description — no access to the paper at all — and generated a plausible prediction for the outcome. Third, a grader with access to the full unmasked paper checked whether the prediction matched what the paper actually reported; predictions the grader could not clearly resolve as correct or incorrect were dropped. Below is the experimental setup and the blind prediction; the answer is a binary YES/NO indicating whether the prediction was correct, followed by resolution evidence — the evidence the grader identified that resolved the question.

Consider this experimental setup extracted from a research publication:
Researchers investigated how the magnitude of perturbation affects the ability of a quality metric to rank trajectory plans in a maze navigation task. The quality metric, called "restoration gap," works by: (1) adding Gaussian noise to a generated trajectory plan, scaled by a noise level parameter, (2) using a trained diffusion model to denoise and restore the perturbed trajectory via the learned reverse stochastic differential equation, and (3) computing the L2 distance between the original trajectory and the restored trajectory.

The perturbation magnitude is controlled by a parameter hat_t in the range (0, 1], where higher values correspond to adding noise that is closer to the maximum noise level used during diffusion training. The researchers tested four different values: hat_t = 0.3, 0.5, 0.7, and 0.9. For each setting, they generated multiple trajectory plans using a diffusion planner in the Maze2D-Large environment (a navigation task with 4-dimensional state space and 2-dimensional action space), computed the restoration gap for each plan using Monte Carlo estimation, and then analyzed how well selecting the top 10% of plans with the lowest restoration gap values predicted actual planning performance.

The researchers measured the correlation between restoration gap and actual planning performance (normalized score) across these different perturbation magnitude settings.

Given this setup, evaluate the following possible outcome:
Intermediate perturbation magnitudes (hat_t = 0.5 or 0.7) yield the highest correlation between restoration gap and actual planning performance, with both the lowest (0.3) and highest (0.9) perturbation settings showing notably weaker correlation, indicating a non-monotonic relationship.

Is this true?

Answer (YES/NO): NO